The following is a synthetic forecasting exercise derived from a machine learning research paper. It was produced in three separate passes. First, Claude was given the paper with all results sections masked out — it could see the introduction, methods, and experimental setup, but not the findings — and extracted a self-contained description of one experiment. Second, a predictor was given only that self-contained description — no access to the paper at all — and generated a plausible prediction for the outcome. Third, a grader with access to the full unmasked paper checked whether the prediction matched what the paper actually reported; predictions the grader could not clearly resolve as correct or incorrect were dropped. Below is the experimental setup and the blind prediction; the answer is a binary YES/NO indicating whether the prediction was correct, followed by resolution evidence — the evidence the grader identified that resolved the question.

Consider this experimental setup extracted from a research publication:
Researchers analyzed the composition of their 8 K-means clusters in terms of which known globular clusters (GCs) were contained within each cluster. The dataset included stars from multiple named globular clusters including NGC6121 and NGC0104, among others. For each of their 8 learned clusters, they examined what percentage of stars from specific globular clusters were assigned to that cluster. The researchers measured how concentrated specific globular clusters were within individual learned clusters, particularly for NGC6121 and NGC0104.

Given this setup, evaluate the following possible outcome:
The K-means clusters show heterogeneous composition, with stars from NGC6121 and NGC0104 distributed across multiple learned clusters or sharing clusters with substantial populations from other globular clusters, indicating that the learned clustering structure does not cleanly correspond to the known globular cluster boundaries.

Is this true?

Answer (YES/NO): NO